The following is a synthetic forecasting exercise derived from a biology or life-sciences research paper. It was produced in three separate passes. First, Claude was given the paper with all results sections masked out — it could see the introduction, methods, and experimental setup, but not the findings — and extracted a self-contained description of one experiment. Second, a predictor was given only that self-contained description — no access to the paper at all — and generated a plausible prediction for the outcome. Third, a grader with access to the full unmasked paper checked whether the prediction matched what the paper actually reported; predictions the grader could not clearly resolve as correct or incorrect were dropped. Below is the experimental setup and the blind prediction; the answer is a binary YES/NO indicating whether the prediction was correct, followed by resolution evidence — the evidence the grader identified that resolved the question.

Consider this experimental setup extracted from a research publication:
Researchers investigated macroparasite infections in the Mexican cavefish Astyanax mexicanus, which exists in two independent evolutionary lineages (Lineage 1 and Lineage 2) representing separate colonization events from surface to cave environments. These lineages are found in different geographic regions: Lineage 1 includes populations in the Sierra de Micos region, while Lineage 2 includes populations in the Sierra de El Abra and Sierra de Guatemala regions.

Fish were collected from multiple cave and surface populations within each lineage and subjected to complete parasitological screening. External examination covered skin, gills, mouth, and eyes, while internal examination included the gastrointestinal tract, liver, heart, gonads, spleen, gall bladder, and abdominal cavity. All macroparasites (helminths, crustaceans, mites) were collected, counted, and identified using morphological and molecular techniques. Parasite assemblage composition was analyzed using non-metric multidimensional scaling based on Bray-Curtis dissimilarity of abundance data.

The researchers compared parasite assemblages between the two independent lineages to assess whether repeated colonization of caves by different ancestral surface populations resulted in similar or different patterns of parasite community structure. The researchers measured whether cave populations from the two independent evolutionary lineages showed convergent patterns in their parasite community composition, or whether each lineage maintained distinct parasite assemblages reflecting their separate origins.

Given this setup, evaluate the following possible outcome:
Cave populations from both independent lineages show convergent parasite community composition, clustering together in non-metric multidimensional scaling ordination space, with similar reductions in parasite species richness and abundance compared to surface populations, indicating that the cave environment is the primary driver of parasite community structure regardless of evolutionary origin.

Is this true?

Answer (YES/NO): NO